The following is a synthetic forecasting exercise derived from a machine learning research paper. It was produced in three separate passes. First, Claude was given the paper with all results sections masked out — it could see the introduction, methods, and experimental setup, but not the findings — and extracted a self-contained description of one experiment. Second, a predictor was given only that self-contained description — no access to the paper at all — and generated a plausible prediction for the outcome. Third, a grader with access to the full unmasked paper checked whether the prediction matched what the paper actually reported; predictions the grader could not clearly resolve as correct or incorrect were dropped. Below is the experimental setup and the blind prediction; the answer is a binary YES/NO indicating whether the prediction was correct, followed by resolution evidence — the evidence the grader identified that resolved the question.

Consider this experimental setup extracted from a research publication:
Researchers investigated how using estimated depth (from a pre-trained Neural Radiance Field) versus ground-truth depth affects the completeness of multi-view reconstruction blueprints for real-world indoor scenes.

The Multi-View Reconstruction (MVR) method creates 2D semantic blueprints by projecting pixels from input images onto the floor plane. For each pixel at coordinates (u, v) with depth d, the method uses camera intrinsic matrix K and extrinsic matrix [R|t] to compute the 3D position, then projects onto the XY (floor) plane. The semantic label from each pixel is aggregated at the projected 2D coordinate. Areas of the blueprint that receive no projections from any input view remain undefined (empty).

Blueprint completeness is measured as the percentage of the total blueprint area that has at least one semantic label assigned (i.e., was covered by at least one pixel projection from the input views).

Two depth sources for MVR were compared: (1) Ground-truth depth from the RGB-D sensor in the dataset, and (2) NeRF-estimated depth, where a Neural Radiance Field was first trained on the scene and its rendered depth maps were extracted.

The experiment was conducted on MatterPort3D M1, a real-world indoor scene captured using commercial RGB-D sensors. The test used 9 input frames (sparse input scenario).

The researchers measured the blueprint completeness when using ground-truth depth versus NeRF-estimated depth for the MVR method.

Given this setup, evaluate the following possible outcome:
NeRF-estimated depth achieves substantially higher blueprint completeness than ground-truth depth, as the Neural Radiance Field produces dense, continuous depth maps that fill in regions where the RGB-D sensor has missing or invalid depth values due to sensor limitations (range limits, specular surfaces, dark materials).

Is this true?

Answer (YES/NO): NO